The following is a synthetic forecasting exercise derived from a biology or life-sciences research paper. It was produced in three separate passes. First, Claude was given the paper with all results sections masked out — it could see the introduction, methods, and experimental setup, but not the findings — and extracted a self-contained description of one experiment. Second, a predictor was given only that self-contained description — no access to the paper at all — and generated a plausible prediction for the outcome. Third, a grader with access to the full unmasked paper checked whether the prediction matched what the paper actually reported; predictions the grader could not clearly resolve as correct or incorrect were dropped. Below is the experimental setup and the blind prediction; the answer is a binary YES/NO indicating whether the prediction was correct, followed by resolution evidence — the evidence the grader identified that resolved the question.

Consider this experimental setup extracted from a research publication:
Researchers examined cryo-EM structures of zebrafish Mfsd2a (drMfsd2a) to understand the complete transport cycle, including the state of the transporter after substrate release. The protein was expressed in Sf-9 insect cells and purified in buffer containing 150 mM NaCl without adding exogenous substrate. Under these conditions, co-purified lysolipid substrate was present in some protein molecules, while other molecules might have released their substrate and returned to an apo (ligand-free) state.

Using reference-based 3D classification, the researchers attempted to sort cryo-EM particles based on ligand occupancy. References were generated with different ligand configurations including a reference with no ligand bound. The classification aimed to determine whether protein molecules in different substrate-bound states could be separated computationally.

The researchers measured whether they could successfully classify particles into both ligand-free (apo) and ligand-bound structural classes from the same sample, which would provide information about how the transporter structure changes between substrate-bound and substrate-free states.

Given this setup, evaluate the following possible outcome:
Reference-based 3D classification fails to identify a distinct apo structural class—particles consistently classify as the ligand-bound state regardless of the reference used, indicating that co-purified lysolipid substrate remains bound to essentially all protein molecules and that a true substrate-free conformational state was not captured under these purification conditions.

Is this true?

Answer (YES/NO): NO